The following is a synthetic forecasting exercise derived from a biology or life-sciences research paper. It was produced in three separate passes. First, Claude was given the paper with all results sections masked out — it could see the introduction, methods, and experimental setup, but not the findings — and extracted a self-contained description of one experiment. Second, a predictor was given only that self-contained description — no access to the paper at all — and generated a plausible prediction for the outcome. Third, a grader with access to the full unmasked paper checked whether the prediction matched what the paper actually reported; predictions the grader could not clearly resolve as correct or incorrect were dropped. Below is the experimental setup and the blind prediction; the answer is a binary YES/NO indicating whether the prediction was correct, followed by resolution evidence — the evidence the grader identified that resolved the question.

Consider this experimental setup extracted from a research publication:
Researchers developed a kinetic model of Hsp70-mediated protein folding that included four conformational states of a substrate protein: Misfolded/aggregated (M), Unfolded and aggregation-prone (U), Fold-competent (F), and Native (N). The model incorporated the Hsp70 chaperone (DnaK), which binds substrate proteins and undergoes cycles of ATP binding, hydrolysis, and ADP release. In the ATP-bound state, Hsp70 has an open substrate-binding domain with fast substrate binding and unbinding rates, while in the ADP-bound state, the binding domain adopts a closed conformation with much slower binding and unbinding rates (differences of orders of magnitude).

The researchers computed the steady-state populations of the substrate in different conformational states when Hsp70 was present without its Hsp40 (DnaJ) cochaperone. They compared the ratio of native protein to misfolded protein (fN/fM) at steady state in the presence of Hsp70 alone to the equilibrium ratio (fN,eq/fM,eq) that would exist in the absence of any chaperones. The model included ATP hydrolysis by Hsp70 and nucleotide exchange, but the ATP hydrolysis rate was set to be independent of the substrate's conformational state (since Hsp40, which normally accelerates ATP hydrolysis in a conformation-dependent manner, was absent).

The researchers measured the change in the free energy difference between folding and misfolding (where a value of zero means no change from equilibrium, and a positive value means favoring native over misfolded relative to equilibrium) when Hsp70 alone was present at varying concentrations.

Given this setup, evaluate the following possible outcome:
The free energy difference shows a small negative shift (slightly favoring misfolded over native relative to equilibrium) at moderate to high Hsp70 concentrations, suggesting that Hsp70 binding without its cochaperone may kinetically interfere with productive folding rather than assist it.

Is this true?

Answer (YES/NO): NO